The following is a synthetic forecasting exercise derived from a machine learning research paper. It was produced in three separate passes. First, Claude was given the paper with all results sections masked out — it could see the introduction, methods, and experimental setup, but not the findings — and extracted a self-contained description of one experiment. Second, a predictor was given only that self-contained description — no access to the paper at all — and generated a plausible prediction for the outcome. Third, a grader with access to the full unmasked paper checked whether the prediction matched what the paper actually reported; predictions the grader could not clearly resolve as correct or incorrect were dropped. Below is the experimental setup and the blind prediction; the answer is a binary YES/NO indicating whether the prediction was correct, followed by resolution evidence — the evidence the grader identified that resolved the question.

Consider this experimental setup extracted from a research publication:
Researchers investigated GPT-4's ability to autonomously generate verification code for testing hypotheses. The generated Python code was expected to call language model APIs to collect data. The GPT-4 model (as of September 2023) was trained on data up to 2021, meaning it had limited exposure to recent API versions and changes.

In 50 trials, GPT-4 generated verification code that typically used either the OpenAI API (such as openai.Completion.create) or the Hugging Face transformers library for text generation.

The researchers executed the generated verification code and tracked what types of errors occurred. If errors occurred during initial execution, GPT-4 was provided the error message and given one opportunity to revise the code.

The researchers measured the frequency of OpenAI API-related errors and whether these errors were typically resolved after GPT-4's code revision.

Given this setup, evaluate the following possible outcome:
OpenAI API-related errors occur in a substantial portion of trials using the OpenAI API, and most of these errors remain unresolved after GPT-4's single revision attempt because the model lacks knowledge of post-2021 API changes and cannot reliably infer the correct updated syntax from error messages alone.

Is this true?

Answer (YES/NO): NO